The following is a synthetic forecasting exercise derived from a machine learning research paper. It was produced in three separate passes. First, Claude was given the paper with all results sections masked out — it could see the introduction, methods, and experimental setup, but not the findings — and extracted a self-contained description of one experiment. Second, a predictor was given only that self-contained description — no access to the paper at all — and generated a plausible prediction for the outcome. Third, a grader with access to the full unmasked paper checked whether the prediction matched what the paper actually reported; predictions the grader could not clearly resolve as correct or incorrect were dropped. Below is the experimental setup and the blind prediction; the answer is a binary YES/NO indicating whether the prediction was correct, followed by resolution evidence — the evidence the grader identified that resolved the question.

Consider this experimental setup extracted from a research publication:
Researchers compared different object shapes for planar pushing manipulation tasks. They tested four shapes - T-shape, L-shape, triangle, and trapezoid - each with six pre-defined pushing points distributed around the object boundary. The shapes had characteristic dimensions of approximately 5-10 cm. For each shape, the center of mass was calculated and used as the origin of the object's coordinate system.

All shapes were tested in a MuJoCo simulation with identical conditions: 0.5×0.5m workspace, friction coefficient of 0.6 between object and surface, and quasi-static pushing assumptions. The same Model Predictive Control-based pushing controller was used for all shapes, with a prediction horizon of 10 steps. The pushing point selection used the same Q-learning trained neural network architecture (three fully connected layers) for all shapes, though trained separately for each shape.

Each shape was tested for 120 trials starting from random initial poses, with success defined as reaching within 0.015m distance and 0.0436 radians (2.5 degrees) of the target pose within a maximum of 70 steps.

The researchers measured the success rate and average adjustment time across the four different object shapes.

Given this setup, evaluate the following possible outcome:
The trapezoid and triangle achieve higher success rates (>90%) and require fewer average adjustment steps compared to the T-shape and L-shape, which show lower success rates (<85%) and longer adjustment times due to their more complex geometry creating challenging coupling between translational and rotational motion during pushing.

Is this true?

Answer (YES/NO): NO